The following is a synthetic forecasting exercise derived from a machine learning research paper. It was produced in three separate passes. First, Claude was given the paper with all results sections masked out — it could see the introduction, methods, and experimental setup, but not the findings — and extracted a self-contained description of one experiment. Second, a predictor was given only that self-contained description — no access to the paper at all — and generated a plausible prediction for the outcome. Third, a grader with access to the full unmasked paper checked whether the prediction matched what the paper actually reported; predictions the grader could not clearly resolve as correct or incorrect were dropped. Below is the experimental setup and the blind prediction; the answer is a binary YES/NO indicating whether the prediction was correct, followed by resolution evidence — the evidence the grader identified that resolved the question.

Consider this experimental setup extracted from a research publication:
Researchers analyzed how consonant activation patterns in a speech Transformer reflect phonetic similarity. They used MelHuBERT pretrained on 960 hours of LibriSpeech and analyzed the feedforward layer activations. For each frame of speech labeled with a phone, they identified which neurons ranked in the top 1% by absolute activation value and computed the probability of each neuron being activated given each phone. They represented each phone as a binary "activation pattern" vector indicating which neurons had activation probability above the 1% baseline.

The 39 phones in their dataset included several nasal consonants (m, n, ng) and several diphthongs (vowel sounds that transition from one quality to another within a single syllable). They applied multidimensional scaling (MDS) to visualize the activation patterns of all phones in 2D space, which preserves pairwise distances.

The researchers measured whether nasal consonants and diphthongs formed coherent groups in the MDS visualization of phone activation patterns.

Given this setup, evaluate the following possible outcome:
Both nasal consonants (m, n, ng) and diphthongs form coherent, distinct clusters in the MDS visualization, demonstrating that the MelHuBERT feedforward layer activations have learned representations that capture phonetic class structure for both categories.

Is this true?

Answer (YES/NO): YES